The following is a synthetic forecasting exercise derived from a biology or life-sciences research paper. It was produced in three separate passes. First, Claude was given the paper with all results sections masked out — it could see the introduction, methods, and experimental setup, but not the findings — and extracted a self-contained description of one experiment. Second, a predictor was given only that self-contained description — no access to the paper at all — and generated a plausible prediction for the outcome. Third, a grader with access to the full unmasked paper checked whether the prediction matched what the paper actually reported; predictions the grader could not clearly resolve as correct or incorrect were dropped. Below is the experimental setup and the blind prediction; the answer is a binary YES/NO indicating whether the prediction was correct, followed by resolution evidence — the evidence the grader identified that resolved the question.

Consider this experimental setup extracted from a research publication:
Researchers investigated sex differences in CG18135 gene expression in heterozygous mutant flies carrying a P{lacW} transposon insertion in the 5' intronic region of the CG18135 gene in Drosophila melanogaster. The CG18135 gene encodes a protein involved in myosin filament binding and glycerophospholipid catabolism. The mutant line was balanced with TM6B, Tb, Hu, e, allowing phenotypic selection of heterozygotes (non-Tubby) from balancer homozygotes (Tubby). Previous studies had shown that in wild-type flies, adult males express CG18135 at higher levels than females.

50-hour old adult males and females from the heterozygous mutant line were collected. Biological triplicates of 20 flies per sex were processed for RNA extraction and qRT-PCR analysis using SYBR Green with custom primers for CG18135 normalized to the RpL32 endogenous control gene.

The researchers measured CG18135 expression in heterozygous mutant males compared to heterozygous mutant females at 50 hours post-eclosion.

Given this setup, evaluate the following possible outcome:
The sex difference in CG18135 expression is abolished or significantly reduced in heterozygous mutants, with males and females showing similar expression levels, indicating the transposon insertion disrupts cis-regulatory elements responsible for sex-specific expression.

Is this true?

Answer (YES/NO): NO